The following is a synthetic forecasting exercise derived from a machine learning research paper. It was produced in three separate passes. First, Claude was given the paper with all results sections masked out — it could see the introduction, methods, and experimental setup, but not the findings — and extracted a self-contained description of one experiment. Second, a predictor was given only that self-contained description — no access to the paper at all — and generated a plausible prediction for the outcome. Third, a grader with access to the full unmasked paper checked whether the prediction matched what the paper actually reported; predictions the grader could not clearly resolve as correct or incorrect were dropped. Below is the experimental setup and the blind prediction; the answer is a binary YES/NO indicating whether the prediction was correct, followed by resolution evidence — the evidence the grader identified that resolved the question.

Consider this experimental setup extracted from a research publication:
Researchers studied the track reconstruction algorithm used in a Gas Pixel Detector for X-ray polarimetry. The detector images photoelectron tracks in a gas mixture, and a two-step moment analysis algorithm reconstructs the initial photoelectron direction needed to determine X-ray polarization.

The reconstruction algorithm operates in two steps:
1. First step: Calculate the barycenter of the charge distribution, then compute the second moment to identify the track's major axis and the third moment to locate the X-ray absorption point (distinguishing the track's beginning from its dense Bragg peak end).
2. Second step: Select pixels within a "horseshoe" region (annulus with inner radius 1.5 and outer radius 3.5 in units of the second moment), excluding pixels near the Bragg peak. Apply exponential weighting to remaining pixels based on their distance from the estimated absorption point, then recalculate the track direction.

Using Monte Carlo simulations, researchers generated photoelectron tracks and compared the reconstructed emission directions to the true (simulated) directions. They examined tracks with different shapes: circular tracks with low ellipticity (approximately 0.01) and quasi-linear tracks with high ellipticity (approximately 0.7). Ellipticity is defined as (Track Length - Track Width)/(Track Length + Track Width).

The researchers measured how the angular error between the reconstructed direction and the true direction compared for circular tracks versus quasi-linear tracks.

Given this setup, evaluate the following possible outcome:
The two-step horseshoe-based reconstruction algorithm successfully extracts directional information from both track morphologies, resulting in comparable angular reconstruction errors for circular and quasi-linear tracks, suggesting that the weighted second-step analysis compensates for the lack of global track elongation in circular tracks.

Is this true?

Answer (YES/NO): NO